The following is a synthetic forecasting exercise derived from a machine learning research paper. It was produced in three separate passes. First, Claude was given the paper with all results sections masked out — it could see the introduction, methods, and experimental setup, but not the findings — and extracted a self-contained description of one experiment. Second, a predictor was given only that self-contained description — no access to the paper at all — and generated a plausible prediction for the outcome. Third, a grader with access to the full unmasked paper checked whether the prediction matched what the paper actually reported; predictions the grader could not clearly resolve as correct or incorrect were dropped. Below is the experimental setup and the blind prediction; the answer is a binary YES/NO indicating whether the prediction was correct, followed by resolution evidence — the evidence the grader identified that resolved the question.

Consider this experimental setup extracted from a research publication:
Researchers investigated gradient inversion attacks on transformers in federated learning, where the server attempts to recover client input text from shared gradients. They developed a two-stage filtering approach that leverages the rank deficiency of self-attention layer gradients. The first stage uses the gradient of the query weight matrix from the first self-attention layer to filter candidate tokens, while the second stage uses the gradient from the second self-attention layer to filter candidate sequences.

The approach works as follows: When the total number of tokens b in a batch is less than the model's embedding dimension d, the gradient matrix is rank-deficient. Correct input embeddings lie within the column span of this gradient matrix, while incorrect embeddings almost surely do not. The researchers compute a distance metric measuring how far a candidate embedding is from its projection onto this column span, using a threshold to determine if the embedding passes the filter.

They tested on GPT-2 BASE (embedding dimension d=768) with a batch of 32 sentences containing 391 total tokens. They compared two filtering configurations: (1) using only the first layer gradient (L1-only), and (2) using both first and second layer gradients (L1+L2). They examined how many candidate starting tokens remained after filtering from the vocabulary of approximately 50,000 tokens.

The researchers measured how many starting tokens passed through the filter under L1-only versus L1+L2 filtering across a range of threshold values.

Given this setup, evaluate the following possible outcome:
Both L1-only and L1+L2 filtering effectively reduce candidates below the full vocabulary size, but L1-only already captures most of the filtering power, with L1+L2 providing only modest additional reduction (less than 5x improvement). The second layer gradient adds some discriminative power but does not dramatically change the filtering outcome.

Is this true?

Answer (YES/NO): NO